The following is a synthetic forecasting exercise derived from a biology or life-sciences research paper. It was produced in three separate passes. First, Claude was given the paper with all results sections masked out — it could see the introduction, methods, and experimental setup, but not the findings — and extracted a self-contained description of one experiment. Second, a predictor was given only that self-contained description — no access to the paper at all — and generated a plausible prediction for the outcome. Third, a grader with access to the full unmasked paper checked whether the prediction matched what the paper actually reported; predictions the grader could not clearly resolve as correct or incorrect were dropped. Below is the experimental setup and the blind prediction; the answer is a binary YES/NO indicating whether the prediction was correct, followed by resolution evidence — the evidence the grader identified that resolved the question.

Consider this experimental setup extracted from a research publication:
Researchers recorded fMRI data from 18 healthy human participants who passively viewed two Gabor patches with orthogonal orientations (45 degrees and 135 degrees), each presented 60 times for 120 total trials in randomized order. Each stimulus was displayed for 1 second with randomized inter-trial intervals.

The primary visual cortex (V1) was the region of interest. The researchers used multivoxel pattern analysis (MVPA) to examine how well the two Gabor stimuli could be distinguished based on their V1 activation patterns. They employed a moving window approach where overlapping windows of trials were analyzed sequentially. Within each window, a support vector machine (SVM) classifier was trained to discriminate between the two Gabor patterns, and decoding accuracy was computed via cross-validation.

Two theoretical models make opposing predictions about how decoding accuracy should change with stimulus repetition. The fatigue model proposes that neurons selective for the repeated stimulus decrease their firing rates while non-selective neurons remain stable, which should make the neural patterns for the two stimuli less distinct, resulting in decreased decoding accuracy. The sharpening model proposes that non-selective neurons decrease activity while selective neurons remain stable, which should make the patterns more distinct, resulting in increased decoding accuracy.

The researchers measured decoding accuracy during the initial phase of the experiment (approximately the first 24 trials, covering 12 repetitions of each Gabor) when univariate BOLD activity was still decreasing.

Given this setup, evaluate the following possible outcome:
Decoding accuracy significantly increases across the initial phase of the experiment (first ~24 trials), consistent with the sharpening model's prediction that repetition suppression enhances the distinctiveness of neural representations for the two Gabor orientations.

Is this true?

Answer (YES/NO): NO